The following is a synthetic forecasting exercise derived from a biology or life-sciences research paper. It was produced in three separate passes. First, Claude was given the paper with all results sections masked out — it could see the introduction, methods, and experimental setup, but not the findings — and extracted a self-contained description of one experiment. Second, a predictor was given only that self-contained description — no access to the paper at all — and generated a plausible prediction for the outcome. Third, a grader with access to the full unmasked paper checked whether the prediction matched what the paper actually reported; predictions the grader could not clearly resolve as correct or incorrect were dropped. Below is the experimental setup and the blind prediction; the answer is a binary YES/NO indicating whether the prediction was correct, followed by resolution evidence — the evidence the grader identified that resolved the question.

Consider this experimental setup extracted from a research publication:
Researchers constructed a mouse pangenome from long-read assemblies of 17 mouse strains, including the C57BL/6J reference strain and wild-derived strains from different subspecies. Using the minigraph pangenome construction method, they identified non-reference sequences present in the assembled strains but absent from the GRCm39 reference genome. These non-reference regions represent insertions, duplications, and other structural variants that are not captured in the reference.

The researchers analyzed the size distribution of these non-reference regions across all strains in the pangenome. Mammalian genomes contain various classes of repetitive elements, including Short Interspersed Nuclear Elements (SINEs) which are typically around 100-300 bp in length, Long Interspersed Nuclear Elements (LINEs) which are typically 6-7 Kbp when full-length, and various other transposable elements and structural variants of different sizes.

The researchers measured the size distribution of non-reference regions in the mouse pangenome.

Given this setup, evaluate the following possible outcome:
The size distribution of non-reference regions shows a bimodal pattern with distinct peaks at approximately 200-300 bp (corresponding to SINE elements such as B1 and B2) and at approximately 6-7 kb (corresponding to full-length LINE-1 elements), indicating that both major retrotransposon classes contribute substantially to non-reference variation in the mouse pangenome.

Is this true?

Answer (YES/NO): NO